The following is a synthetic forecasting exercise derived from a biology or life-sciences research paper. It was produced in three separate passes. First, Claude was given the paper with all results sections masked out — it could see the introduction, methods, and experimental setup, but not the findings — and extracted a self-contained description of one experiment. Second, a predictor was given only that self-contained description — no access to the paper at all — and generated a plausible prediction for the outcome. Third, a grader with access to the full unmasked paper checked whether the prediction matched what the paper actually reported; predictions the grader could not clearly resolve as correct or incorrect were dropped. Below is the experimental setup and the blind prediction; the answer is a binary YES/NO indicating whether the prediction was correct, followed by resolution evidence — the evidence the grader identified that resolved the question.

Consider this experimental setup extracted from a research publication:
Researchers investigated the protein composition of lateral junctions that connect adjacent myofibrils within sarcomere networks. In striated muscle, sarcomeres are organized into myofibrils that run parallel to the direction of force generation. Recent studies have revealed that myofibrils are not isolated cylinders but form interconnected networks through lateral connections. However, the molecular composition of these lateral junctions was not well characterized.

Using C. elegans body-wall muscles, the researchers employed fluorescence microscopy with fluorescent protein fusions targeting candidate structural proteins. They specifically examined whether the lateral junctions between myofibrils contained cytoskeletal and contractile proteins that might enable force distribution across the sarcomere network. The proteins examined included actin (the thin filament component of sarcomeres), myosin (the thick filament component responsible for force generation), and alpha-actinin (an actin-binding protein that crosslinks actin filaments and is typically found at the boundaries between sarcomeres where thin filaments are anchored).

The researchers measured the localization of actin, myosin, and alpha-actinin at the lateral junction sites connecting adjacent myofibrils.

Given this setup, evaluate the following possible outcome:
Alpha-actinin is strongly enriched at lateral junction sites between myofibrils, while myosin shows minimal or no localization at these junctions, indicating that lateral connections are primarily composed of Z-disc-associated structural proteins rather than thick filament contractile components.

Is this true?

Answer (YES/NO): NO